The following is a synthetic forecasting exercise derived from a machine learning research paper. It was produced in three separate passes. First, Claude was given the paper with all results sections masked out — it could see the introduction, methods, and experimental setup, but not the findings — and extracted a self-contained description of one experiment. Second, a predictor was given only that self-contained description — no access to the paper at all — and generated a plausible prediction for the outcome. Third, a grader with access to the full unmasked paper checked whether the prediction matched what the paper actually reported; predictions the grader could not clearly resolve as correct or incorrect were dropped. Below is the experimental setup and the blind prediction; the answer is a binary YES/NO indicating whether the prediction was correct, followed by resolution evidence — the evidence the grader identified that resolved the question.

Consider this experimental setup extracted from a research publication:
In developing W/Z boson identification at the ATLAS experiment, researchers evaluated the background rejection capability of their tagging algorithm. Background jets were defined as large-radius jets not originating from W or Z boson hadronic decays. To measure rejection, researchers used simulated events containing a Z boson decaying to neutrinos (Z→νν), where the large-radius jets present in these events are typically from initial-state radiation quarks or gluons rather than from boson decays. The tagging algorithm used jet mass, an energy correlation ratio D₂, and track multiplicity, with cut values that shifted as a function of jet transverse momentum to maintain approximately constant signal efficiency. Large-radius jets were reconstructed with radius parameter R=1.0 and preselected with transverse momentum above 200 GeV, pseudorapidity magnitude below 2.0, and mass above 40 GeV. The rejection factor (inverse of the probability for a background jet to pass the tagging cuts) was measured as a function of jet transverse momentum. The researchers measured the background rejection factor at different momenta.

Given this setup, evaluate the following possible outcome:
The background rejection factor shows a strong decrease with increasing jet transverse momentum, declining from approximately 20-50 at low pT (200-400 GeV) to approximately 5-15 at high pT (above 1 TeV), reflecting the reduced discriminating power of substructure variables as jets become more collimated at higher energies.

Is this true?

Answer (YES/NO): NO